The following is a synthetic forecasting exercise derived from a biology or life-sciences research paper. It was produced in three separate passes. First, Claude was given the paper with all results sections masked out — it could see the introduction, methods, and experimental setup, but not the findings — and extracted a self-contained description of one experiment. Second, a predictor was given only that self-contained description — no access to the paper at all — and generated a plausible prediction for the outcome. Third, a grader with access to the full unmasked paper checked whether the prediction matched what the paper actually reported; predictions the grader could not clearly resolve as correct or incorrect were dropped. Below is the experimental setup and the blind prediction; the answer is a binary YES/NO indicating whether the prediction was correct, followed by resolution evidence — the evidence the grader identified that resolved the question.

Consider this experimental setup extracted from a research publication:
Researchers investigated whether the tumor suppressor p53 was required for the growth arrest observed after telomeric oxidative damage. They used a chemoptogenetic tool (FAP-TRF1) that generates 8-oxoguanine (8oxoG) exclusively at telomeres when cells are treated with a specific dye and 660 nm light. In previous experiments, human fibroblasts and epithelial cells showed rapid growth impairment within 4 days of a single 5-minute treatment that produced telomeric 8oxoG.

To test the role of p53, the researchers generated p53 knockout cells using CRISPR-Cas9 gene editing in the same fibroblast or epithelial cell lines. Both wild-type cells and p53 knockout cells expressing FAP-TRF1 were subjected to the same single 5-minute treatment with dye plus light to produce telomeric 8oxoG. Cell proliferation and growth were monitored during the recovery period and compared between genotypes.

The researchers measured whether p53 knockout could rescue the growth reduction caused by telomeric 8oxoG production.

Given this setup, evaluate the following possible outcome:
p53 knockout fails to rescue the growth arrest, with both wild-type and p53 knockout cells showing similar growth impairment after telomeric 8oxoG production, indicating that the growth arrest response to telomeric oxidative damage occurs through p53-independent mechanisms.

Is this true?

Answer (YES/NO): NO